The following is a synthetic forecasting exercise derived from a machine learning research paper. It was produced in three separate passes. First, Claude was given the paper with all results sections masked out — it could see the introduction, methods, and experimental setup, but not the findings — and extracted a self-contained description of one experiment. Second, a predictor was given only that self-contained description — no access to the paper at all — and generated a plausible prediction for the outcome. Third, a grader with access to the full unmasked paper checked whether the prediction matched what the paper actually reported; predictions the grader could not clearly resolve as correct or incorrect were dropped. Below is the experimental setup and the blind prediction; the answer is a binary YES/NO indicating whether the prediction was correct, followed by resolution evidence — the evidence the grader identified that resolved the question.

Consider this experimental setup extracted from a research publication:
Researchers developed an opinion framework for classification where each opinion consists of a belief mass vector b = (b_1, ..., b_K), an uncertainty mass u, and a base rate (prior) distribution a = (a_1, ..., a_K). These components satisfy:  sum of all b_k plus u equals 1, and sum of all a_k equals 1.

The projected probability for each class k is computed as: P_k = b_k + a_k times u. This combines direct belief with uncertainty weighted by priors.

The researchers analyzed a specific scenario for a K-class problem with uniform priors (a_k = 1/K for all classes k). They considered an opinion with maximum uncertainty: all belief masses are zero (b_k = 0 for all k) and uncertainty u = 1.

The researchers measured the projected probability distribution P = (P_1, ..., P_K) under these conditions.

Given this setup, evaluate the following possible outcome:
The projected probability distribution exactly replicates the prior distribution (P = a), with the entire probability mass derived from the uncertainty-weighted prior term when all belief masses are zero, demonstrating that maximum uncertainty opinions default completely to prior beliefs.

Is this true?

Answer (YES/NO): YES